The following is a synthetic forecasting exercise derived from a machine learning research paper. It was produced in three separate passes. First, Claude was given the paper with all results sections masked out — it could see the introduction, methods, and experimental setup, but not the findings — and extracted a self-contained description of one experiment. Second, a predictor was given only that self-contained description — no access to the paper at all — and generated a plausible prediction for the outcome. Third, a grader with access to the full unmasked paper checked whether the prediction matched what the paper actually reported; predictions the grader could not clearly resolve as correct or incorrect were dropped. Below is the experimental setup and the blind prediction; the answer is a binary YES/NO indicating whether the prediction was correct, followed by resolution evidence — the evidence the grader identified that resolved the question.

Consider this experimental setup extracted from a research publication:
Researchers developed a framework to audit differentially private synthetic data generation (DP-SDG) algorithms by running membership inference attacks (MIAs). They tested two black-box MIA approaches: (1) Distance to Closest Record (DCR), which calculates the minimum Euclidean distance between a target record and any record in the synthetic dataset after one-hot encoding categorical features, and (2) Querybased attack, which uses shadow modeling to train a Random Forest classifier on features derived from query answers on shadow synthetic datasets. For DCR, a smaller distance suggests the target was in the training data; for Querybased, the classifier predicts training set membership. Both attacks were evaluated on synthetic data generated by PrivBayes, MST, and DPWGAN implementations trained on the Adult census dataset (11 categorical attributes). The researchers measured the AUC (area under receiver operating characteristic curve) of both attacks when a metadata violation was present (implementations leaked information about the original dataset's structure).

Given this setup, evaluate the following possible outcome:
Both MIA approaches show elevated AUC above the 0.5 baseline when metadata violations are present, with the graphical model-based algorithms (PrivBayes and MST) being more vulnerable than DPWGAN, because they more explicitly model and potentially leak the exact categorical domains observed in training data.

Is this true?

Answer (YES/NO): NO